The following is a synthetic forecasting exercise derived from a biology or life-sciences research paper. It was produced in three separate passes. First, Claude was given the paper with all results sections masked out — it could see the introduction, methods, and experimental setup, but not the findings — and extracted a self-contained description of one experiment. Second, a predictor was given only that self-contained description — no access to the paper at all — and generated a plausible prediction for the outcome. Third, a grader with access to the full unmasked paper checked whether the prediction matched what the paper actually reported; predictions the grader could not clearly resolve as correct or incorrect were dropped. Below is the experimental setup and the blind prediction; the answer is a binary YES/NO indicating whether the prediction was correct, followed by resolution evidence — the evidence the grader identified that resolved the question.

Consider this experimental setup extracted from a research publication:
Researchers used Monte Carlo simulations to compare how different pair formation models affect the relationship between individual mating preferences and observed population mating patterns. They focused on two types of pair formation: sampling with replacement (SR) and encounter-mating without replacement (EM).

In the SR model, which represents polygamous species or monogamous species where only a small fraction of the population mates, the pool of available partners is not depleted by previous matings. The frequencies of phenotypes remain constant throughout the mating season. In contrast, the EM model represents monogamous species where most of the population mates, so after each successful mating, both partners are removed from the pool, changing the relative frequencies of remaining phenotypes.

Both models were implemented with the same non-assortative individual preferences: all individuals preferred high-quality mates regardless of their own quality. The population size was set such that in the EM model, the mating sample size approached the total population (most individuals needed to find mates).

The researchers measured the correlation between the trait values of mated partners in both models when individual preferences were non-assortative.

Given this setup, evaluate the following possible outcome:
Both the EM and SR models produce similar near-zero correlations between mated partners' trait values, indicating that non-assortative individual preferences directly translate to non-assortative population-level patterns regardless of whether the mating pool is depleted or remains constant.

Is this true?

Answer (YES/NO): NO